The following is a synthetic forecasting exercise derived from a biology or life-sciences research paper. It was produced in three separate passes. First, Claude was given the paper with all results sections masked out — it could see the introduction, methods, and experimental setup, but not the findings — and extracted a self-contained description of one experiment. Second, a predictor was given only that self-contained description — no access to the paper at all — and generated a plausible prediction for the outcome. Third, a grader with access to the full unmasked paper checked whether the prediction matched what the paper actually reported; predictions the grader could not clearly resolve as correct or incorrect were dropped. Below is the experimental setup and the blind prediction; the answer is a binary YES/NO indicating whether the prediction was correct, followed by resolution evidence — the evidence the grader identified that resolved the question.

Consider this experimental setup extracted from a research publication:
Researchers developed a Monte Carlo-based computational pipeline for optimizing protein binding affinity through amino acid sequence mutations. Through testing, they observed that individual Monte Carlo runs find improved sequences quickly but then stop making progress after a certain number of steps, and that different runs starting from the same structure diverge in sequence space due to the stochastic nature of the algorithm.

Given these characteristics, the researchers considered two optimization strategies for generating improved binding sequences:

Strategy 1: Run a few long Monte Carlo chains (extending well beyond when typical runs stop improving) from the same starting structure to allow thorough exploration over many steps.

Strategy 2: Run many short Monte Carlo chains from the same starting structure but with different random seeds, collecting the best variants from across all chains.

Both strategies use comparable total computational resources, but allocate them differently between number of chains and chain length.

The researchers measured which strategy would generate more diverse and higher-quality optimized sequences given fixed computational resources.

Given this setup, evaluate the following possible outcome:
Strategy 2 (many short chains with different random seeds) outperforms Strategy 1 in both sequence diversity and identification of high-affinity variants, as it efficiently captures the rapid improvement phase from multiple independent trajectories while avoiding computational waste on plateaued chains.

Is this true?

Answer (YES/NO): YES